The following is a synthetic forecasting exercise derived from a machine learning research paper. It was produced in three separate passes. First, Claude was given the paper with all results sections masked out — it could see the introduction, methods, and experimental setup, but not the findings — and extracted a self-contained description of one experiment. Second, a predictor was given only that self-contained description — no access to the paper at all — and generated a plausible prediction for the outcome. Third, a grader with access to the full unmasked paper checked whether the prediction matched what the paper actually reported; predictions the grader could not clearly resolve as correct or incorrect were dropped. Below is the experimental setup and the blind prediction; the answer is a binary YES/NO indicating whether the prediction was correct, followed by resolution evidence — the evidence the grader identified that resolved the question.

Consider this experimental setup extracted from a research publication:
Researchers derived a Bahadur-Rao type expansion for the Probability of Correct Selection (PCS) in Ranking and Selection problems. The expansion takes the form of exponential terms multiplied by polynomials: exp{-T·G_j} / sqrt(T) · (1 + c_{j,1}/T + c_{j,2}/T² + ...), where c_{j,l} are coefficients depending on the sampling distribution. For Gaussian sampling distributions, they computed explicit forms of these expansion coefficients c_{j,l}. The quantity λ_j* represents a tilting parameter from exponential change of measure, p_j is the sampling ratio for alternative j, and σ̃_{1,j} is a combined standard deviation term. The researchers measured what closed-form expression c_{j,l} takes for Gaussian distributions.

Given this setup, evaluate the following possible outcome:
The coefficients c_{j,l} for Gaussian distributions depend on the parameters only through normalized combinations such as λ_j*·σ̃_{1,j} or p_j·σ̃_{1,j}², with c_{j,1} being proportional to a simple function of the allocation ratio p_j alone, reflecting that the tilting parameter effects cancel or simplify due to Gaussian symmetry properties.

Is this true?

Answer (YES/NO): NO